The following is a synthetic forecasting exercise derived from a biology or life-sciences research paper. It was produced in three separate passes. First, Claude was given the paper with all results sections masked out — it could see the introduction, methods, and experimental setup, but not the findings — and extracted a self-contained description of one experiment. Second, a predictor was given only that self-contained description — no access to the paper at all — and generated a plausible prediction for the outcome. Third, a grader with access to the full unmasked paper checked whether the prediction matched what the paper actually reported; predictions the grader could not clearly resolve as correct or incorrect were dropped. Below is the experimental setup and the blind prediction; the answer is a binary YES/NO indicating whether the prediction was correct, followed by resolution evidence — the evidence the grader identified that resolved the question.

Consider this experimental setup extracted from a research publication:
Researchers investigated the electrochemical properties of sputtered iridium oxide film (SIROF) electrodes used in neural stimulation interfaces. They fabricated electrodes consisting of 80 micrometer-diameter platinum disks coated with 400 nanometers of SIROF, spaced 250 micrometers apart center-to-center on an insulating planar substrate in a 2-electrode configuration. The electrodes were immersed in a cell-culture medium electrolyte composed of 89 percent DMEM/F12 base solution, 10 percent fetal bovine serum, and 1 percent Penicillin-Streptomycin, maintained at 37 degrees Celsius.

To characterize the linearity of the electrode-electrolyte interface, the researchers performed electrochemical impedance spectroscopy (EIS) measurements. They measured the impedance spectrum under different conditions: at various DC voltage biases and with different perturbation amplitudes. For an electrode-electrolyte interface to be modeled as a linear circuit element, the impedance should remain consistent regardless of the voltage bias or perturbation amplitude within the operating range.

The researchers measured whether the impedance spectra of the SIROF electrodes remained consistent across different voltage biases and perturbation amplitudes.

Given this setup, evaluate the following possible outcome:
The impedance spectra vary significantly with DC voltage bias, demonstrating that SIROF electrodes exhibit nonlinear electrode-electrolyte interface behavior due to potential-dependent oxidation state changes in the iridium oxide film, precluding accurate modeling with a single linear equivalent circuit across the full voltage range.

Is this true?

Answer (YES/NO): NO